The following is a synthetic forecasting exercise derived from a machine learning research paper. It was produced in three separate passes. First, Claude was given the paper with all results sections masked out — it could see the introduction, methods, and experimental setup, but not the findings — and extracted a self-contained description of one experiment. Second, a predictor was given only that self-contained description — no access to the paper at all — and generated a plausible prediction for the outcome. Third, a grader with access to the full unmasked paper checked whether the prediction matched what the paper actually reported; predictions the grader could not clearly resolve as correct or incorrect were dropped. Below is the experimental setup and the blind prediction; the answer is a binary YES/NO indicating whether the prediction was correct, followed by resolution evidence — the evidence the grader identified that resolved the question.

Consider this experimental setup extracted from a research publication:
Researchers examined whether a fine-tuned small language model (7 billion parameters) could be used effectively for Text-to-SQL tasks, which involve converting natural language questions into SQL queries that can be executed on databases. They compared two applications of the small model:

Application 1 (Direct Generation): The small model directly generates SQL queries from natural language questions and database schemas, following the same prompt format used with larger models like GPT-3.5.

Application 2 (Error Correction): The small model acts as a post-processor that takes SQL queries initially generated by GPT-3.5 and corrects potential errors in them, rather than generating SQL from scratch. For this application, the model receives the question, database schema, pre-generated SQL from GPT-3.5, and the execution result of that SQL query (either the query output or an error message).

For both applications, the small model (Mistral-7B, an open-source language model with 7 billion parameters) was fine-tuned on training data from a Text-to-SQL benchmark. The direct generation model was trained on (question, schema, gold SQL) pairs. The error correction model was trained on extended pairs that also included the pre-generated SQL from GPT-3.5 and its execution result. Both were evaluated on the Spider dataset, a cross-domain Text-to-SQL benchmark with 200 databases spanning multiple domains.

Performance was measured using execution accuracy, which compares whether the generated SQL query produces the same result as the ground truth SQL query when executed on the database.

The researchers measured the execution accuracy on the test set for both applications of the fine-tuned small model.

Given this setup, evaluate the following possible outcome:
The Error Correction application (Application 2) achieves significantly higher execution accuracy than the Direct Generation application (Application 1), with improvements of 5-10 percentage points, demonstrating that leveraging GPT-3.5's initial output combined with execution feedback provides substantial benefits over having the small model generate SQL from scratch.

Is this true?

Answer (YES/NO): NO